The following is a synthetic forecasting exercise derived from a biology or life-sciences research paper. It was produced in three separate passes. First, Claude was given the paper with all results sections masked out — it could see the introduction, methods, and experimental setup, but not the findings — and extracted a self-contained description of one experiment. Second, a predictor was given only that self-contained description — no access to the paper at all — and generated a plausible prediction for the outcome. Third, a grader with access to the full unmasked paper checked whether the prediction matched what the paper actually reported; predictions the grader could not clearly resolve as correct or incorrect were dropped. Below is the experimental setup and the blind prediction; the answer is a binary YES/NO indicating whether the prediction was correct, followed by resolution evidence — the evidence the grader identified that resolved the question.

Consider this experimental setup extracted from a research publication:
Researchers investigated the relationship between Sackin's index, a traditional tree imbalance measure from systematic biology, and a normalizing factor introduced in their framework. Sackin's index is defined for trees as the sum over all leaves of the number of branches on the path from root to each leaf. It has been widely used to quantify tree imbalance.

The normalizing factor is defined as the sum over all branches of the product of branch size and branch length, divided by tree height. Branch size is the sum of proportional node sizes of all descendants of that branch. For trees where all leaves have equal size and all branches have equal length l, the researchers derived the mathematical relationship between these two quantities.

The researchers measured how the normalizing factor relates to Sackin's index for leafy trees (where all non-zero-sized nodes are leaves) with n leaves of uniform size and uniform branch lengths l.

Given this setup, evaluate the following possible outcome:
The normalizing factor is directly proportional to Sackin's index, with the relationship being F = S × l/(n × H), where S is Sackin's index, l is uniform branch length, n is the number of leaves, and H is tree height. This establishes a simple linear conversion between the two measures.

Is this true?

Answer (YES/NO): YES